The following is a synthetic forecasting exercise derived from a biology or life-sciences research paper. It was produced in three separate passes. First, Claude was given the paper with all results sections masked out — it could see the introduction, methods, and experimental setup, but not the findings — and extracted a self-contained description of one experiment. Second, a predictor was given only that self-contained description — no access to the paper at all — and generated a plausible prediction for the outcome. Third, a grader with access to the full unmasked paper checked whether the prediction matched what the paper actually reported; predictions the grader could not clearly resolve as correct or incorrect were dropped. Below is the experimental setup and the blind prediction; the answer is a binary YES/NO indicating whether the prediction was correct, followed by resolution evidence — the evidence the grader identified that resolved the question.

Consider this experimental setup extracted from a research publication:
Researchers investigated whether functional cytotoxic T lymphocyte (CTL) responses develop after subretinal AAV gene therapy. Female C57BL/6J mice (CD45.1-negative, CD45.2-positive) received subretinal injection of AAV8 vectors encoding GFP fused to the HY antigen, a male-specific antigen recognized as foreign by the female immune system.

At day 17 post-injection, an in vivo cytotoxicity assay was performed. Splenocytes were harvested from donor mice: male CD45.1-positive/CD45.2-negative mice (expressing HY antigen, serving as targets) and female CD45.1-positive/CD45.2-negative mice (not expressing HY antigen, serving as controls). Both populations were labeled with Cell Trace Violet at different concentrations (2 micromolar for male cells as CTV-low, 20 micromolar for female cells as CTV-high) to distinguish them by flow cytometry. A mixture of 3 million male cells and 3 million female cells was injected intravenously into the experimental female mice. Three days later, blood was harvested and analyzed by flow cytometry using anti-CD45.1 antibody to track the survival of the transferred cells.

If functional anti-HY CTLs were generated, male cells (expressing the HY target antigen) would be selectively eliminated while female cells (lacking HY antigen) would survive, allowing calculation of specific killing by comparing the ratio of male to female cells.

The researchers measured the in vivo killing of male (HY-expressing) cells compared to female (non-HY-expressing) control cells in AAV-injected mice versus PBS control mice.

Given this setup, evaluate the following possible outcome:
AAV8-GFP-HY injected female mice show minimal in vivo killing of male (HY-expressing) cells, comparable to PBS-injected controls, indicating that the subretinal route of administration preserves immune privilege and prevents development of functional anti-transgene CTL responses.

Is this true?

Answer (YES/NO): NO